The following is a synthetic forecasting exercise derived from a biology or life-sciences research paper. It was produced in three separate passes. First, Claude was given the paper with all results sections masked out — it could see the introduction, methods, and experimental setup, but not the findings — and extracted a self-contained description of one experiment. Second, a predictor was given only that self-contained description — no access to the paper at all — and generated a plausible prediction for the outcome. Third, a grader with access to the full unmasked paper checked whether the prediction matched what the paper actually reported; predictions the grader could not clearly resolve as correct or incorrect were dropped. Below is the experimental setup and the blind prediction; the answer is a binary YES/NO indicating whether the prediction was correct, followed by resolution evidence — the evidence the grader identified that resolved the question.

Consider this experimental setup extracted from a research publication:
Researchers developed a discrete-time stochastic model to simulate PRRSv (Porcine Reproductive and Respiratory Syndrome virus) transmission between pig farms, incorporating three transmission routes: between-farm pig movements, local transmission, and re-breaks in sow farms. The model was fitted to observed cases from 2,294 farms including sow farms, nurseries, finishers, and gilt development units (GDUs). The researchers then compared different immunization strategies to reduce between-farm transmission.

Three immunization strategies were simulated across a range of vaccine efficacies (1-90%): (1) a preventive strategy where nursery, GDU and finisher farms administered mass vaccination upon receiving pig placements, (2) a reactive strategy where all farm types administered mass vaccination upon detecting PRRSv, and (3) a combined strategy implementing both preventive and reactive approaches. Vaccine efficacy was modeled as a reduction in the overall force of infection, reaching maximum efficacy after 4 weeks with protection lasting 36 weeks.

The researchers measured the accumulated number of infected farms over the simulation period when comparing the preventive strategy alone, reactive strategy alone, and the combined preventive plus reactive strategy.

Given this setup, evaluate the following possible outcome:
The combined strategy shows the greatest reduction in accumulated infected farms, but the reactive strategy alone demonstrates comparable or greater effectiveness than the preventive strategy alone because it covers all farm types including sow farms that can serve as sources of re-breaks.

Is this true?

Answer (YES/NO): YES